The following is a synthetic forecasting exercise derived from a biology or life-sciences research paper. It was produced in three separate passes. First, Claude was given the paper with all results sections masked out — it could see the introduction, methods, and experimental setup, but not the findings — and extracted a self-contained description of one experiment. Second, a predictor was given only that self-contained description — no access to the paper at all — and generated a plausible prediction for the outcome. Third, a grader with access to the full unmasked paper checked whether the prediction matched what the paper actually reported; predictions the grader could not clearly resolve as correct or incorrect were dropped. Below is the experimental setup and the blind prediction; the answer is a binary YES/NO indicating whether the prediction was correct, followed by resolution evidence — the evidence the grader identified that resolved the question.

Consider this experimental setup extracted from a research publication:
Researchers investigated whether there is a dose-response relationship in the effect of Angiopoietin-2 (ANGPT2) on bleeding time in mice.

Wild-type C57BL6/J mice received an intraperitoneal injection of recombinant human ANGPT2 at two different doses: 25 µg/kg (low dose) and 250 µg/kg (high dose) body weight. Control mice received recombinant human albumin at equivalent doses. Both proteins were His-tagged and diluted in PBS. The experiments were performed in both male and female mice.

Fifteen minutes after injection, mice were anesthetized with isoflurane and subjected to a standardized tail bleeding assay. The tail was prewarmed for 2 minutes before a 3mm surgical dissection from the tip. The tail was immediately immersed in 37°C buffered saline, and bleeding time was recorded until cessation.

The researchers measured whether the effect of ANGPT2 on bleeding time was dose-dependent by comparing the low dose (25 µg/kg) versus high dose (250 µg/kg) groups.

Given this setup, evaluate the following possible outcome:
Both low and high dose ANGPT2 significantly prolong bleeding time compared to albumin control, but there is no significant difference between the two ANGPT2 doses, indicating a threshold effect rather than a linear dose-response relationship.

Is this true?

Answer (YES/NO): NO